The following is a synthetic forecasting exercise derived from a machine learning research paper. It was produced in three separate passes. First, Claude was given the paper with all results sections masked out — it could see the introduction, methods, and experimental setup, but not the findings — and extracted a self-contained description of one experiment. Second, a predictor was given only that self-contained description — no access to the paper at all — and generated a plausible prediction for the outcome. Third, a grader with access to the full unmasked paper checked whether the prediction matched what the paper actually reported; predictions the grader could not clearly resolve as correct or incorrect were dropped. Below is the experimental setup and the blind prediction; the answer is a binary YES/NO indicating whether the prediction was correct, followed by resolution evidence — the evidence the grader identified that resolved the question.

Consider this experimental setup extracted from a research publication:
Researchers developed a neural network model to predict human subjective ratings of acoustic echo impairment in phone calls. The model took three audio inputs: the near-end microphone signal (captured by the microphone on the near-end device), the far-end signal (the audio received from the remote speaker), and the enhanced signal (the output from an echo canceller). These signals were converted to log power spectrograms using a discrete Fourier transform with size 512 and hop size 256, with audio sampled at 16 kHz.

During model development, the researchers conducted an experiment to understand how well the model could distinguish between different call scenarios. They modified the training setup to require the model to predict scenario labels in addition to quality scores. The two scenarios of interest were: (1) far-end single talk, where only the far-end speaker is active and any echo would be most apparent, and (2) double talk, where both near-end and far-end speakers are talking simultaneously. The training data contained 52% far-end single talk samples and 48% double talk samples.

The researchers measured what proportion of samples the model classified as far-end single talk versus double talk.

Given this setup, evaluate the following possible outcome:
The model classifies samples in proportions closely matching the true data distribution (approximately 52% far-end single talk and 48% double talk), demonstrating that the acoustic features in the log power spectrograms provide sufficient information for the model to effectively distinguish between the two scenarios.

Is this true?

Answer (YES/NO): NO